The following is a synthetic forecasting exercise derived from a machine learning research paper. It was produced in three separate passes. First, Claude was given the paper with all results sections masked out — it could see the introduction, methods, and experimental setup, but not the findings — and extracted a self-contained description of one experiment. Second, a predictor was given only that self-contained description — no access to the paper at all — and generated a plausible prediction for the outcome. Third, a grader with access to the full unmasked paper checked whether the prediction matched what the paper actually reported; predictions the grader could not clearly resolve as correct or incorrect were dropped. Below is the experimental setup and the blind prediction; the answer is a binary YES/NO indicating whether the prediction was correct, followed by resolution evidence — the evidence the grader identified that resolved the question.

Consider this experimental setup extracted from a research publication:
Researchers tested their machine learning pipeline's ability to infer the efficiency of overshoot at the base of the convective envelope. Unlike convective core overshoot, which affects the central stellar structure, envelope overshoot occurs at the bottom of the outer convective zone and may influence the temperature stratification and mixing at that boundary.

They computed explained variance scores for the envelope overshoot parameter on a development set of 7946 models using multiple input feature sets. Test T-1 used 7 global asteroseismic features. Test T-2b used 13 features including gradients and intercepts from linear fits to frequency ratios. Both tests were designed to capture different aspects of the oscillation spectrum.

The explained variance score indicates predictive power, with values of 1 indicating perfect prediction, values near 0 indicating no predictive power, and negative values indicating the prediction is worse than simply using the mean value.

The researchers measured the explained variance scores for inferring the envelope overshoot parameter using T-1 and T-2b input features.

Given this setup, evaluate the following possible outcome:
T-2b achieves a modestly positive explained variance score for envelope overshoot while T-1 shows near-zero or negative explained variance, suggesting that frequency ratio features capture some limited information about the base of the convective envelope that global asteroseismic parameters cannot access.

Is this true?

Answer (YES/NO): NO